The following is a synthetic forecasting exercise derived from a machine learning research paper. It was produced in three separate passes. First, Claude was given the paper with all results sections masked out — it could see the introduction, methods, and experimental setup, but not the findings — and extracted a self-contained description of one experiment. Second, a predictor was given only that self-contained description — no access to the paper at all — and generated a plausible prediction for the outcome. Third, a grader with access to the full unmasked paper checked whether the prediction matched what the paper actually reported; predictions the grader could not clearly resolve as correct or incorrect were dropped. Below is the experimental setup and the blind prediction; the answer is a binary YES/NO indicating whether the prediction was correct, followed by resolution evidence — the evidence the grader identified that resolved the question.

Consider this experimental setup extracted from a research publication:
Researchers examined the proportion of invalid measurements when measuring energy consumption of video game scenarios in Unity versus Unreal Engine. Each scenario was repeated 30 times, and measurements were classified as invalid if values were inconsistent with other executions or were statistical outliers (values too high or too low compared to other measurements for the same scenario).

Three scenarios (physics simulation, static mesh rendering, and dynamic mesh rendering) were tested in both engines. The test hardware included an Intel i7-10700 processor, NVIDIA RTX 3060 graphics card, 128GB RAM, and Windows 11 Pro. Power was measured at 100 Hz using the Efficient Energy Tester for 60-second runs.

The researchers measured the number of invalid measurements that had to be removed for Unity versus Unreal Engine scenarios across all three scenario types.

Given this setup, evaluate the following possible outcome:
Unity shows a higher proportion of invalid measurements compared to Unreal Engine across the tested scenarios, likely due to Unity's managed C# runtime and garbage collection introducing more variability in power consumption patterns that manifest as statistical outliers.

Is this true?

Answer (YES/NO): NO